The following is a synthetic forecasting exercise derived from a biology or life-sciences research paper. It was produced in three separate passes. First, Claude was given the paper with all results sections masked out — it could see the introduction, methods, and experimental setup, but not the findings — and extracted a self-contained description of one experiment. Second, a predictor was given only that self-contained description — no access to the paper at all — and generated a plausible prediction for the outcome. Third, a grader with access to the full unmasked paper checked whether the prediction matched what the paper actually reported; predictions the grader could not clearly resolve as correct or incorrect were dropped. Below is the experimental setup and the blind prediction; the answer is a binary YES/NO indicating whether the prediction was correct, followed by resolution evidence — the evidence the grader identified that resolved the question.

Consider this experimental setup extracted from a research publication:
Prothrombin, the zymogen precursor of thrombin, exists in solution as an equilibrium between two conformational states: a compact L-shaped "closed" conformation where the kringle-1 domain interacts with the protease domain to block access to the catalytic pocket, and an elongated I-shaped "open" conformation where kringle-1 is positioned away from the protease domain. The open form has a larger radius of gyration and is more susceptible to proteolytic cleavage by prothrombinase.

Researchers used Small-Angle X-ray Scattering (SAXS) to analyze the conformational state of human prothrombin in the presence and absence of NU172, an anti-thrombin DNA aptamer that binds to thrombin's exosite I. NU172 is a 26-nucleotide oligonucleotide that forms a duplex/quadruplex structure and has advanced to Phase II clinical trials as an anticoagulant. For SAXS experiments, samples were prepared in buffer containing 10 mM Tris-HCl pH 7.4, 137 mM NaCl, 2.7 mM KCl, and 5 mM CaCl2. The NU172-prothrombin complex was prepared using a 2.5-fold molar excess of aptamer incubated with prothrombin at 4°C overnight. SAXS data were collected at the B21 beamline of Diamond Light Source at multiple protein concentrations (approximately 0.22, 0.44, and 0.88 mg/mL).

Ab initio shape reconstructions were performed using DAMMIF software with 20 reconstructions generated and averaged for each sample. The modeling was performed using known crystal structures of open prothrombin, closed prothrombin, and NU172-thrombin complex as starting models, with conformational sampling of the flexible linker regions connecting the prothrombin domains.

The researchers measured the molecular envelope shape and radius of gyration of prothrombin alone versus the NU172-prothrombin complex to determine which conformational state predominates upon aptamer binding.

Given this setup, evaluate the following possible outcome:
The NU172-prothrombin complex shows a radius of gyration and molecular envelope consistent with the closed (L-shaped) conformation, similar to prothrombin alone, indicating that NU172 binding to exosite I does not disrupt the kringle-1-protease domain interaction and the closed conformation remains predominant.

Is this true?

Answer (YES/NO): NO